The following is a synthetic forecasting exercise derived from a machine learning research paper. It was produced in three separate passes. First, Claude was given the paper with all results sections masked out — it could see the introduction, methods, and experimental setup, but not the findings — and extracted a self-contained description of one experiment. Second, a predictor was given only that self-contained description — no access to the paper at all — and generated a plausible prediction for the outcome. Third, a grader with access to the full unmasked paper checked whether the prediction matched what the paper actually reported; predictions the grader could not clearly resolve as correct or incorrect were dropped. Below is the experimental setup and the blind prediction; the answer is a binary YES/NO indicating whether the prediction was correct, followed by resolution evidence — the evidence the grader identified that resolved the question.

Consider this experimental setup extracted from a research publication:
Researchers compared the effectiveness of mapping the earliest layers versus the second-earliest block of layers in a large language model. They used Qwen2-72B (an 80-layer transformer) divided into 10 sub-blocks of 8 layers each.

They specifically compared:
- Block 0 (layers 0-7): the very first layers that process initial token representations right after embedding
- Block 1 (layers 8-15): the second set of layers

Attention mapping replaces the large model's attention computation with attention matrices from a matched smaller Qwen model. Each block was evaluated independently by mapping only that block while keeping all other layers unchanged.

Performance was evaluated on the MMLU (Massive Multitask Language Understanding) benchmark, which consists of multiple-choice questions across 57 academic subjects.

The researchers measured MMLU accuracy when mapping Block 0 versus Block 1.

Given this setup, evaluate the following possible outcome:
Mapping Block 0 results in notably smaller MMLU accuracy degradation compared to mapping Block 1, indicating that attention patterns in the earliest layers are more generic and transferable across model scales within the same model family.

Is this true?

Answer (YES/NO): NO